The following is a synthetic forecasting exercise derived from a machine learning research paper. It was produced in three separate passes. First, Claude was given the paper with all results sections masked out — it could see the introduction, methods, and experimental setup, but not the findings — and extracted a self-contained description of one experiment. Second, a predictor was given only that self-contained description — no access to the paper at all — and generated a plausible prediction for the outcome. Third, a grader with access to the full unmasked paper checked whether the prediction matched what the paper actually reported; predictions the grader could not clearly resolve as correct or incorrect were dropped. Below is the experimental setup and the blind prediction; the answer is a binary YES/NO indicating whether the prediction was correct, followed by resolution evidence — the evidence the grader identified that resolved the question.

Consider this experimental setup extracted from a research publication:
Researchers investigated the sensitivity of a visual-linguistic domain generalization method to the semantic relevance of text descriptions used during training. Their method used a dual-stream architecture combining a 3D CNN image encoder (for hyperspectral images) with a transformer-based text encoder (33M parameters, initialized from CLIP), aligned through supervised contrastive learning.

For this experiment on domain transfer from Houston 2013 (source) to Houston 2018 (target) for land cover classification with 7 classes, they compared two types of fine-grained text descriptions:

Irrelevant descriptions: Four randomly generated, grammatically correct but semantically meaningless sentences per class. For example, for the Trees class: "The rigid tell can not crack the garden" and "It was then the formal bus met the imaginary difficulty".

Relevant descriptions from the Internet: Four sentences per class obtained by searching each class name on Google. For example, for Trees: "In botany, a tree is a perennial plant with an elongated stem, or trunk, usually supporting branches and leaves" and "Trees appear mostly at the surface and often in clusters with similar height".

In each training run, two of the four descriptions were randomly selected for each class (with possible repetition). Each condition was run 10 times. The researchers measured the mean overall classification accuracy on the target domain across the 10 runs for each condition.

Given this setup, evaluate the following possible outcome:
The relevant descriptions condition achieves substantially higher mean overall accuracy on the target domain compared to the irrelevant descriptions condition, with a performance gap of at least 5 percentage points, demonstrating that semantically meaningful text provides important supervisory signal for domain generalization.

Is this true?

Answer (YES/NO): NO